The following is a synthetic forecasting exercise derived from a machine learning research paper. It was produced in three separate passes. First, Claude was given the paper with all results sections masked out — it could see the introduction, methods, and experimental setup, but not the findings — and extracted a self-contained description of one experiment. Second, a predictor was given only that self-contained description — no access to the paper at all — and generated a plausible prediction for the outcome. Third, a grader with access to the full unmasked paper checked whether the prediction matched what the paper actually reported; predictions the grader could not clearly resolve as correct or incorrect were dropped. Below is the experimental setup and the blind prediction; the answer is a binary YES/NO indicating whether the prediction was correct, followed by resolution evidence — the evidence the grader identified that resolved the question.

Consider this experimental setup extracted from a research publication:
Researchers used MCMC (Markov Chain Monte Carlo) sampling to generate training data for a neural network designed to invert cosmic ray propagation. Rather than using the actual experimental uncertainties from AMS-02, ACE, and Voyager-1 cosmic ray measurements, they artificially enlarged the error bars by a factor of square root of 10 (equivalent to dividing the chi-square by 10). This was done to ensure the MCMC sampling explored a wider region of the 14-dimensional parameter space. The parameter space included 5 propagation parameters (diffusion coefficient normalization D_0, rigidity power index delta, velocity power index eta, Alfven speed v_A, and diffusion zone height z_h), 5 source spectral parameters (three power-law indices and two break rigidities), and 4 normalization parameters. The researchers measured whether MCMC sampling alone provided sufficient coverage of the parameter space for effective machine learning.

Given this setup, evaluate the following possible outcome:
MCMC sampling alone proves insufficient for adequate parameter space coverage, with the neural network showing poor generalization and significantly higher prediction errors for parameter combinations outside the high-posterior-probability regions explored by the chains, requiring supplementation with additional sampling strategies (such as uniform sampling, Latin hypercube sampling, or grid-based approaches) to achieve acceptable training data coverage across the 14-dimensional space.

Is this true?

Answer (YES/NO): NO